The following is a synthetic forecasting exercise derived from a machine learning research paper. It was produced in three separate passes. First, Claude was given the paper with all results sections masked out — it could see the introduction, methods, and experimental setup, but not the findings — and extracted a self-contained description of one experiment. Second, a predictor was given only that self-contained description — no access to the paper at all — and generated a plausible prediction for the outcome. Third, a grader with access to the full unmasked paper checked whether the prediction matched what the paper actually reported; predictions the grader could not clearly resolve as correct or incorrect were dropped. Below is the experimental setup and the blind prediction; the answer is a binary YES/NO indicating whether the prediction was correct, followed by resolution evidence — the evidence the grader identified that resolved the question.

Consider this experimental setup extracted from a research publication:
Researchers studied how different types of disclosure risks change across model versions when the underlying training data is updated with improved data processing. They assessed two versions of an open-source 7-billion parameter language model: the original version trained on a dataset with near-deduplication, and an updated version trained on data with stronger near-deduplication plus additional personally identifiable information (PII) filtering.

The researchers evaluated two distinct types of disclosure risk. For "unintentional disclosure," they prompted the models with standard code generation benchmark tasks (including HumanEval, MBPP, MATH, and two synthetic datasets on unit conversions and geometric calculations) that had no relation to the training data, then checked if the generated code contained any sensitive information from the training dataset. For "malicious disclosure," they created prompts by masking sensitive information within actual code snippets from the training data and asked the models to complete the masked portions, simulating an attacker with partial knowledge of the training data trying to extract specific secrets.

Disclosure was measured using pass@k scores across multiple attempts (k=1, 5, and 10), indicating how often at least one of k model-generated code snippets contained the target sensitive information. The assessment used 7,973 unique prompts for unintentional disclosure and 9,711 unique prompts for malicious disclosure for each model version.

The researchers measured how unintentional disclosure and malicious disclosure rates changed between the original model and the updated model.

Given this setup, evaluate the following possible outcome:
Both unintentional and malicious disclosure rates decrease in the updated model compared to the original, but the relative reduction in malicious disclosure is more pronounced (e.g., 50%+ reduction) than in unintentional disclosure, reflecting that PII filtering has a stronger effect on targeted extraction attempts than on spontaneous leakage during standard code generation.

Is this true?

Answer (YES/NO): NO